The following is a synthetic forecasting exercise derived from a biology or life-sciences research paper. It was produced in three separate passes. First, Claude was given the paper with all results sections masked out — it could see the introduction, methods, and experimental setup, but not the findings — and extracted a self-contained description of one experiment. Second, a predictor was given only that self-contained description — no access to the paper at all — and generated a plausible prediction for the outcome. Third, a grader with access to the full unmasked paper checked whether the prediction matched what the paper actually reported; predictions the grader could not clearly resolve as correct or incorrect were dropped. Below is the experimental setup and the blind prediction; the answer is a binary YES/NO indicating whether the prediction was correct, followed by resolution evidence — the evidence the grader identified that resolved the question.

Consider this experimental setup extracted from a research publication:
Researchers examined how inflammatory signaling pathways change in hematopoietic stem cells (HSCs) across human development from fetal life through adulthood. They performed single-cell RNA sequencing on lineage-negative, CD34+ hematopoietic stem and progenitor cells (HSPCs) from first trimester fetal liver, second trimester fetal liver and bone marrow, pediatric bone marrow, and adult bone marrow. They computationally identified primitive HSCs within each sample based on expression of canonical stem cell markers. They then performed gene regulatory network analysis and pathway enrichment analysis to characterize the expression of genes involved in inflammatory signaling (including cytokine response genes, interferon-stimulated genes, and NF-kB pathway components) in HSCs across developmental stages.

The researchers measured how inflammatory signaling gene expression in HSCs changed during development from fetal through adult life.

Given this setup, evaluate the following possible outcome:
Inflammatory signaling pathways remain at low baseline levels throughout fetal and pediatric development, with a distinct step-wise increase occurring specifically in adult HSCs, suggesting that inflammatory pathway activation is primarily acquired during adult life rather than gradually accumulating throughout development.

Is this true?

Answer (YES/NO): NO